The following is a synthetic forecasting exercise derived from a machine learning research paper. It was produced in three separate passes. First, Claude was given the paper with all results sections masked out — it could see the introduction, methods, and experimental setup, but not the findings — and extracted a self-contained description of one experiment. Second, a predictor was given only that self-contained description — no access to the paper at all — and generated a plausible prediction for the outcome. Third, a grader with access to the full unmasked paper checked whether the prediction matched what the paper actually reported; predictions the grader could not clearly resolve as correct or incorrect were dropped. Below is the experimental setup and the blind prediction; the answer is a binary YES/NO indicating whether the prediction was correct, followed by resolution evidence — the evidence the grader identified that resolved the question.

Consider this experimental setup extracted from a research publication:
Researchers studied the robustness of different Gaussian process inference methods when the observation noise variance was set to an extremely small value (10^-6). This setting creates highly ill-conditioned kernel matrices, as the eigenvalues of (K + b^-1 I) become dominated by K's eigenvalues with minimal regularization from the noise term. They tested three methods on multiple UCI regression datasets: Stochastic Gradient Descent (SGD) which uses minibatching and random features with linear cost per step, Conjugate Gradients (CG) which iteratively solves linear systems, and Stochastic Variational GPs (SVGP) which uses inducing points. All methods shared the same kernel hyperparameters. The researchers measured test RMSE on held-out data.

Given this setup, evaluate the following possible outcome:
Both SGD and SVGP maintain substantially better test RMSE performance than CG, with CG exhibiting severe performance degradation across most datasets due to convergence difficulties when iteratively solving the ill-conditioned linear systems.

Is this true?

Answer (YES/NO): NO